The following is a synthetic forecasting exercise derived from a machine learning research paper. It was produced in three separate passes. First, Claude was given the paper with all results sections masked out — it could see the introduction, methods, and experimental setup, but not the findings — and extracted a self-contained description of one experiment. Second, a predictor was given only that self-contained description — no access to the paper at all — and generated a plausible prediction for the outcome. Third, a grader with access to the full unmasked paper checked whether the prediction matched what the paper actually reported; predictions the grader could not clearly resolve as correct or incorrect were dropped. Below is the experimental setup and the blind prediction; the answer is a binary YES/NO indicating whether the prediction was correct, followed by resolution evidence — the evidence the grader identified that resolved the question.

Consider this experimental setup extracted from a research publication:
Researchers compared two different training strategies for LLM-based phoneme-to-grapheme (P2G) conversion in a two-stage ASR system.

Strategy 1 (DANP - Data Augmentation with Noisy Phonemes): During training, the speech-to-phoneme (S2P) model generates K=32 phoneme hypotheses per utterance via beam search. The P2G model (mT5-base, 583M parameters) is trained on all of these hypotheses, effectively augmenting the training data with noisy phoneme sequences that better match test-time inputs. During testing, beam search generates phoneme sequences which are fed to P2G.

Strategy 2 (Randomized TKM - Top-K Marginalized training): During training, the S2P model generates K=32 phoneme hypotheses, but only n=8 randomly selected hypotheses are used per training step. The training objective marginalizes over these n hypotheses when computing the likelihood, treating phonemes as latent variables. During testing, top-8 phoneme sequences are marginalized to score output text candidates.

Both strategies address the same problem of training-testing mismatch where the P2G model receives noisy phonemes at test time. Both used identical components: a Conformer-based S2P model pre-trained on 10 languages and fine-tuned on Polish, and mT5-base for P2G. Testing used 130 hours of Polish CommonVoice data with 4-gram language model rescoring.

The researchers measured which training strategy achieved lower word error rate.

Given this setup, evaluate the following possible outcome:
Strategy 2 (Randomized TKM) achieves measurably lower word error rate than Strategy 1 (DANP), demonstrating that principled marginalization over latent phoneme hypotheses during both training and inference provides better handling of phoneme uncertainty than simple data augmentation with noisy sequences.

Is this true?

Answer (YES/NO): YES